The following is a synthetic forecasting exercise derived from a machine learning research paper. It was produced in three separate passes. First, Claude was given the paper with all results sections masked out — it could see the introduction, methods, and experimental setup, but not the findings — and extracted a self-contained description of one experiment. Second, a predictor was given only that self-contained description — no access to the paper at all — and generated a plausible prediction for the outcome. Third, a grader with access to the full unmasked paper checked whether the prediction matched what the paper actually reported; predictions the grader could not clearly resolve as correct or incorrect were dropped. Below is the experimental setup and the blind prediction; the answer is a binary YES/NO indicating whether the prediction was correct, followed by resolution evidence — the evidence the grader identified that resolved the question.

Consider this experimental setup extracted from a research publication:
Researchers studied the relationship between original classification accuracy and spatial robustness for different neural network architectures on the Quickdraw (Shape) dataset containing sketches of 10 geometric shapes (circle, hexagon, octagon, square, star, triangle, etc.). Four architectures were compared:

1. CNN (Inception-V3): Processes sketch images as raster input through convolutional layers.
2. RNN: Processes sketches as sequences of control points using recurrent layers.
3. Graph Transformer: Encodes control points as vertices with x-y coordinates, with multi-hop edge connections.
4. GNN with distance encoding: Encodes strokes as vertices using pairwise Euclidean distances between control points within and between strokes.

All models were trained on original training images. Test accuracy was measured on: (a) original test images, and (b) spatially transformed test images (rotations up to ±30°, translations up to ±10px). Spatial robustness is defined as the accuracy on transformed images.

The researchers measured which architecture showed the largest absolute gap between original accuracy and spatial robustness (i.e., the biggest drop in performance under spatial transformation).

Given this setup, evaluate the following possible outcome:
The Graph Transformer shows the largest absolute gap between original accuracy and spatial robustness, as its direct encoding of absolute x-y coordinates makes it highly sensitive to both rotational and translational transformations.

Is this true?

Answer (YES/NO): YES